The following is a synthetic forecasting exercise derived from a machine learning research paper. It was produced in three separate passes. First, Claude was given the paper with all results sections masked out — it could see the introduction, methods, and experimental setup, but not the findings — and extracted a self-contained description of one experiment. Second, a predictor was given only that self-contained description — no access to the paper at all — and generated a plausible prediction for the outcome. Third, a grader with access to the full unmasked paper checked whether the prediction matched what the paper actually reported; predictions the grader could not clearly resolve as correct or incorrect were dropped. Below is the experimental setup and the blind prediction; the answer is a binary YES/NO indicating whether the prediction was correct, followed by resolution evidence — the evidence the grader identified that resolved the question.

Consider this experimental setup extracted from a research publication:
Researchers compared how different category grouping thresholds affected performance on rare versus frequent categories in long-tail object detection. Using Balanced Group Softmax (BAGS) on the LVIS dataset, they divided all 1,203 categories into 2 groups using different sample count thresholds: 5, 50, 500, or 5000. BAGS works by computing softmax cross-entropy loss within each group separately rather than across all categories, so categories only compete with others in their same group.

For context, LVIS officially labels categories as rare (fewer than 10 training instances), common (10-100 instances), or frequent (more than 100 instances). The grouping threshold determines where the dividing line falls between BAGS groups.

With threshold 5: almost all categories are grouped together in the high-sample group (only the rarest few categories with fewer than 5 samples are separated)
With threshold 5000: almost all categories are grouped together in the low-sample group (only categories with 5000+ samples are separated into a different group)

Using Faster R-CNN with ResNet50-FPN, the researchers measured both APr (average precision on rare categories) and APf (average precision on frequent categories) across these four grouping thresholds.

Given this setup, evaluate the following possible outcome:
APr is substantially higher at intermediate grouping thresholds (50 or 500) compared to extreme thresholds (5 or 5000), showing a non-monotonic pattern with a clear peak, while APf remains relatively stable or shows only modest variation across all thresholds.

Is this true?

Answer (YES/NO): YES